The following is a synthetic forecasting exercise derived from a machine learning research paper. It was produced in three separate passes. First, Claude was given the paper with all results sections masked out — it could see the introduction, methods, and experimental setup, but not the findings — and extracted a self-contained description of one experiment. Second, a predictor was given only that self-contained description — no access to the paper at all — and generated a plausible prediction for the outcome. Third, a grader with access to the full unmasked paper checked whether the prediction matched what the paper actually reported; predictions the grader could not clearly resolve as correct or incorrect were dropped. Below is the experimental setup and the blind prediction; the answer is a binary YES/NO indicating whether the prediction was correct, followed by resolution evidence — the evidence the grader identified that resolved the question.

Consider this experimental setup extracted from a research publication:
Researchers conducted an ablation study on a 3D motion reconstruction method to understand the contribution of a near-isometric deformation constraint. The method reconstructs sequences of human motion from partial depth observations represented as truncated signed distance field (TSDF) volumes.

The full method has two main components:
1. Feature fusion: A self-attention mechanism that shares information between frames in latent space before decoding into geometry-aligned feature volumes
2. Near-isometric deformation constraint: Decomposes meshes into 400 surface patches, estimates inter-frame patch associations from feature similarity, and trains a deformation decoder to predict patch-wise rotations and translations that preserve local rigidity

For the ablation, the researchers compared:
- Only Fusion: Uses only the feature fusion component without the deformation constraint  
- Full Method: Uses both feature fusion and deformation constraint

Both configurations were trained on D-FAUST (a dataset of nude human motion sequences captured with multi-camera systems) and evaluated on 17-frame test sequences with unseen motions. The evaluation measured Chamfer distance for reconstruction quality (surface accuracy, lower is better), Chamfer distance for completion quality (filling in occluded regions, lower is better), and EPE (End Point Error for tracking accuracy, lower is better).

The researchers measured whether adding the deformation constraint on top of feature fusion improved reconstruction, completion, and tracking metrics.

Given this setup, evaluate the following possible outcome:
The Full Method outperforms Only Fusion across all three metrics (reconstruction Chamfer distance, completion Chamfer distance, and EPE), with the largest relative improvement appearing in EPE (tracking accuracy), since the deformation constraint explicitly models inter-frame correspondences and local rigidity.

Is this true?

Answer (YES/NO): NO